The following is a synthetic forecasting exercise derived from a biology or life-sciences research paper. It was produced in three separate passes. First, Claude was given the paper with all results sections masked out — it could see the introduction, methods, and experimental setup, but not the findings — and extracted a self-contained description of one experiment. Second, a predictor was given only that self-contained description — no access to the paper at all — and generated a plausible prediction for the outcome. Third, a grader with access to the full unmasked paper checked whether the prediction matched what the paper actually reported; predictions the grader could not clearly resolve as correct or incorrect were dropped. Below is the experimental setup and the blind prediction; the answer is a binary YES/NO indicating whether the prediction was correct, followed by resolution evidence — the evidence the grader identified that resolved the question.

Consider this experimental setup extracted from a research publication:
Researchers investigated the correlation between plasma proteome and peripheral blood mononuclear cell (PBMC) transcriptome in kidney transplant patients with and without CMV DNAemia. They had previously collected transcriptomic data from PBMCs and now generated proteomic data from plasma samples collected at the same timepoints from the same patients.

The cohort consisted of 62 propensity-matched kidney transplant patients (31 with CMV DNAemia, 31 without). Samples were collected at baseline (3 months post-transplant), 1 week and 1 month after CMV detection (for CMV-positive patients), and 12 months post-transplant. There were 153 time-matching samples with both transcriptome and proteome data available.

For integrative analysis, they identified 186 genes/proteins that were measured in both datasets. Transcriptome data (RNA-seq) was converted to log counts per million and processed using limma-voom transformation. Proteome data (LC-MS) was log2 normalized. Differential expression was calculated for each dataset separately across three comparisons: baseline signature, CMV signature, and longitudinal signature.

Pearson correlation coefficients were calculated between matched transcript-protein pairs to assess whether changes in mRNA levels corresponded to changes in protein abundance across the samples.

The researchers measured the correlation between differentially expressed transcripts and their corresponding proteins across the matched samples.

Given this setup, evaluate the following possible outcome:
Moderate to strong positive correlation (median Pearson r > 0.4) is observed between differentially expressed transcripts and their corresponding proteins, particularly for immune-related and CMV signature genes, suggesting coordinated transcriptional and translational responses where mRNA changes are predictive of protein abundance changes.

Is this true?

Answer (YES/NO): NO